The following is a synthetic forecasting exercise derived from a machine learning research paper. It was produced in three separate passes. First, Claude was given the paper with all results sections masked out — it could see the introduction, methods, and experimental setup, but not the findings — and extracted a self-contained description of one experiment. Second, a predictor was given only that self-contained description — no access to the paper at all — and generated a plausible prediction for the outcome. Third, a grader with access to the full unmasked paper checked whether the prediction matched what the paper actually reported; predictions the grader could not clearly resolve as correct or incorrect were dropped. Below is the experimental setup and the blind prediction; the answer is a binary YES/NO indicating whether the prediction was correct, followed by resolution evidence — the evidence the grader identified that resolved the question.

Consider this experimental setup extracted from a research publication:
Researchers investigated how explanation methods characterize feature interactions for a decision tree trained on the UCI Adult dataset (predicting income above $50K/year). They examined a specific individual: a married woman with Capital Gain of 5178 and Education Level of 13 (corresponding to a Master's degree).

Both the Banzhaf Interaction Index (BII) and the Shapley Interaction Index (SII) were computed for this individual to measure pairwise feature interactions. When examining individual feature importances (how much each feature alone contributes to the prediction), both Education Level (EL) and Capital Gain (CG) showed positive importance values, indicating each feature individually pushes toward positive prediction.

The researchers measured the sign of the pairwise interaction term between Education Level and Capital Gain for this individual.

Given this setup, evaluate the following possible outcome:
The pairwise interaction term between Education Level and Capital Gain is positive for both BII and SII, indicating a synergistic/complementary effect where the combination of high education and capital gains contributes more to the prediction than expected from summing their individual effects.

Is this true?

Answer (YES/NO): NO